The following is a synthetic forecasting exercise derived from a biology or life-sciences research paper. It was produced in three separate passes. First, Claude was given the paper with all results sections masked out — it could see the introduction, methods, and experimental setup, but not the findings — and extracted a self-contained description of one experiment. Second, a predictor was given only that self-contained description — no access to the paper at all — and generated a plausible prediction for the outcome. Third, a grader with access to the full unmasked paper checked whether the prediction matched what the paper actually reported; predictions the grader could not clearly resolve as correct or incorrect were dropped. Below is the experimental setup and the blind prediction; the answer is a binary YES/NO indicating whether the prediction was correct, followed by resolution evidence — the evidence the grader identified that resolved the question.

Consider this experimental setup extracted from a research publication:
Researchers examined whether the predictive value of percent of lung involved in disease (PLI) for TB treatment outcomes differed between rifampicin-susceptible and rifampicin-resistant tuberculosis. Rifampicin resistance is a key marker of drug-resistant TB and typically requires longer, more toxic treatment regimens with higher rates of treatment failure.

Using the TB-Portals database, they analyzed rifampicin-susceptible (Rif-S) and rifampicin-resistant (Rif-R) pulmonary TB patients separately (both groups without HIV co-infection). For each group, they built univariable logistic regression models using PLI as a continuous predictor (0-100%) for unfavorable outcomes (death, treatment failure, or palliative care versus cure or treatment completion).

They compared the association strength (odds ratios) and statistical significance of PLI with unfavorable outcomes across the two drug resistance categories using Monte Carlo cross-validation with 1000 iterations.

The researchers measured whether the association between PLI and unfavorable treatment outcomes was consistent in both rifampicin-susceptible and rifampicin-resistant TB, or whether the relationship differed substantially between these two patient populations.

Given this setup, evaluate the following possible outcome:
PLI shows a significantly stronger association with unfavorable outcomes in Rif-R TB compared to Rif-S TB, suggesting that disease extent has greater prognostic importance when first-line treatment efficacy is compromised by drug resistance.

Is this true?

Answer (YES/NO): NO